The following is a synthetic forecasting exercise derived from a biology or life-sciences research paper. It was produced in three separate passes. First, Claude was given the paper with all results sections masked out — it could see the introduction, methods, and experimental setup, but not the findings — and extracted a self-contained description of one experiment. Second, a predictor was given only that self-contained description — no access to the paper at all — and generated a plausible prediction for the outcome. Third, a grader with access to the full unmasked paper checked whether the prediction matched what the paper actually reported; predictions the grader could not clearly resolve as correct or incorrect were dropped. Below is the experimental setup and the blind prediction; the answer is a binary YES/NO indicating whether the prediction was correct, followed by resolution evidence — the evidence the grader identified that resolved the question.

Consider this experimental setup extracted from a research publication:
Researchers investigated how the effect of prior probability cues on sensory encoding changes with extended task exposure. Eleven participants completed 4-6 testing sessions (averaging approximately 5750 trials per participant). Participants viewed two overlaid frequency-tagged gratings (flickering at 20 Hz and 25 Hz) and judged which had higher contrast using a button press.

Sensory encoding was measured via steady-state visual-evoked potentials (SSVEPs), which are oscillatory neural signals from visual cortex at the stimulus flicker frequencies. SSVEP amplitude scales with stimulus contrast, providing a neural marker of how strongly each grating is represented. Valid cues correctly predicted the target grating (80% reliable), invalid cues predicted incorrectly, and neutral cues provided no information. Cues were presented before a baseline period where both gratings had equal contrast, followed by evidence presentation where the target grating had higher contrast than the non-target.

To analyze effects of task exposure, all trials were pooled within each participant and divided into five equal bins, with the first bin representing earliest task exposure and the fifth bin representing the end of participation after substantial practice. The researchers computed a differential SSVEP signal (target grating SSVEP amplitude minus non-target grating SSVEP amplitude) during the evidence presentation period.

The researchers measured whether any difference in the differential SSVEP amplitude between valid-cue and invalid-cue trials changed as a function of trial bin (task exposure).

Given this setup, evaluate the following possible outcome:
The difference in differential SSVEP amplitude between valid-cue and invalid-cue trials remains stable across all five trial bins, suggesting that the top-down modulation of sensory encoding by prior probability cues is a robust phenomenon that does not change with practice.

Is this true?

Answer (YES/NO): NO